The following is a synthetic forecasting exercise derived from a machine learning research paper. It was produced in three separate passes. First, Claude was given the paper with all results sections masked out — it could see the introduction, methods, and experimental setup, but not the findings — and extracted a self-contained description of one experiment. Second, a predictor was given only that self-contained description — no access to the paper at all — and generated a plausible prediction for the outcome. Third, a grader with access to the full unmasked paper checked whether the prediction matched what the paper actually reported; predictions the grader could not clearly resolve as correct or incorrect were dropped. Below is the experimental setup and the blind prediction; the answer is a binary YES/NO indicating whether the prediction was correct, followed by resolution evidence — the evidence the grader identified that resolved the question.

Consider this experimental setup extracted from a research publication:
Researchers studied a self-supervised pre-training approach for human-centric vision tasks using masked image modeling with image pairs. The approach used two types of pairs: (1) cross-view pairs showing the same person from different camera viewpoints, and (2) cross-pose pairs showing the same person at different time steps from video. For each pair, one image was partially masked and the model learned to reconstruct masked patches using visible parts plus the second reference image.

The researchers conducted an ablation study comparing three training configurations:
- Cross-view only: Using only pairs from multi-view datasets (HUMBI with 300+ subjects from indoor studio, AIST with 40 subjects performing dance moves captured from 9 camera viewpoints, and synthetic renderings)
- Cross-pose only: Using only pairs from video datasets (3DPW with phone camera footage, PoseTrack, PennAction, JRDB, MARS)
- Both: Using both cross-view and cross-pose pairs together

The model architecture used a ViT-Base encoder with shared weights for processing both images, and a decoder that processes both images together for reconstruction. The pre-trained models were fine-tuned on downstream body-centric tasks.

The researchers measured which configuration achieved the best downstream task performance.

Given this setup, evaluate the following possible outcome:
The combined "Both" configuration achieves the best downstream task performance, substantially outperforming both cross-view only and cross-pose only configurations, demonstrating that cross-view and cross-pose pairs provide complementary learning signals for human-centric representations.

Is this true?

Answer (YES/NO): NO